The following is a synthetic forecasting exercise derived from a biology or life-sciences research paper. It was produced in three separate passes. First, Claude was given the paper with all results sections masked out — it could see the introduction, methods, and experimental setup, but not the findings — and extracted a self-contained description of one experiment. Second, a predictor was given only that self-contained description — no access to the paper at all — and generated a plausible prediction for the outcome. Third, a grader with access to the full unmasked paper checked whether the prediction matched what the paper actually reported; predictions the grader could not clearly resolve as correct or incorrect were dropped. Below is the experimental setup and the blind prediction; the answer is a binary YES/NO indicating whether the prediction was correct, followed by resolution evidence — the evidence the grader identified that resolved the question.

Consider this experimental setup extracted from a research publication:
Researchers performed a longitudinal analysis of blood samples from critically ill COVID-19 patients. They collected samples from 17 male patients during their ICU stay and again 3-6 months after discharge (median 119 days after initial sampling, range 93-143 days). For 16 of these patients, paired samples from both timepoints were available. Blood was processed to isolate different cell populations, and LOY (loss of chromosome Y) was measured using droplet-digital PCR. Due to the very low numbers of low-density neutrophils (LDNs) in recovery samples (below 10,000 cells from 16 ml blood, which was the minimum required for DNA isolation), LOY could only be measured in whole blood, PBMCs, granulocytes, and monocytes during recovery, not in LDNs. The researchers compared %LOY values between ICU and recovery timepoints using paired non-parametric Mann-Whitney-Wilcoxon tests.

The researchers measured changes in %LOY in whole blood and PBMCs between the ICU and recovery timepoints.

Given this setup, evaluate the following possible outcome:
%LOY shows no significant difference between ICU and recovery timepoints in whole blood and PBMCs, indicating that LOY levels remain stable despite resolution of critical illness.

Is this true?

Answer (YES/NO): NO